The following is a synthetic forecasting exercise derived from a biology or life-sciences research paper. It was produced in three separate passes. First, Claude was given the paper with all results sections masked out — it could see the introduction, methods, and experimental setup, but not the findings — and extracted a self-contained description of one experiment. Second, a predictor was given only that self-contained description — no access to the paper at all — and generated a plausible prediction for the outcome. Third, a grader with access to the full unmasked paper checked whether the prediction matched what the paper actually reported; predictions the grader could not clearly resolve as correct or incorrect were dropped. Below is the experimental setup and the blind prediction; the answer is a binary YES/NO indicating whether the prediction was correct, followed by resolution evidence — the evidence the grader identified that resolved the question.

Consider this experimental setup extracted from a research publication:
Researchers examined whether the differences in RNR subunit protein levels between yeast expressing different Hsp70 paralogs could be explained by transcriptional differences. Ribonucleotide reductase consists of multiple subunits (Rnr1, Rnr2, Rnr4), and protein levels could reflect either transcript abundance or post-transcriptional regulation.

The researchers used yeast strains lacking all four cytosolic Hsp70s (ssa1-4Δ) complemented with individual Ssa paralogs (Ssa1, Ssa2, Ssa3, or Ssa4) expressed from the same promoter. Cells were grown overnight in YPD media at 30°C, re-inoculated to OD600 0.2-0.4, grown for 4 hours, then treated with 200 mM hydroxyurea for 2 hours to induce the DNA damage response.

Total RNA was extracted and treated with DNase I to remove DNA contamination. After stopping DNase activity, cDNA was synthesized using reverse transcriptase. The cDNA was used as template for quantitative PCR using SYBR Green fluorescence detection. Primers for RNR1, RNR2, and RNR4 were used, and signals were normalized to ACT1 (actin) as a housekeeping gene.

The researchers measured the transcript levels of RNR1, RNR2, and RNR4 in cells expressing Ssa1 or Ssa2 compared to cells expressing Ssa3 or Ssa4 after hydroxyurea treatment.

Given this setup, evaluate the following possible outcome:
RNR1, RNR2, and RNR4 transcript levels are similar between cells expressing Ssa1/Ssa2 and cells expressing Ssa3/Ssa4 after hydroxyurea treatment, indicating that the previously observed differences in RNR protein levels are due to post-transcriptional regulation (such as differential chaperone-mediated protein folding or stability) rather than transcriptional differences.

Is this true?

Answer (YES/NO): NO